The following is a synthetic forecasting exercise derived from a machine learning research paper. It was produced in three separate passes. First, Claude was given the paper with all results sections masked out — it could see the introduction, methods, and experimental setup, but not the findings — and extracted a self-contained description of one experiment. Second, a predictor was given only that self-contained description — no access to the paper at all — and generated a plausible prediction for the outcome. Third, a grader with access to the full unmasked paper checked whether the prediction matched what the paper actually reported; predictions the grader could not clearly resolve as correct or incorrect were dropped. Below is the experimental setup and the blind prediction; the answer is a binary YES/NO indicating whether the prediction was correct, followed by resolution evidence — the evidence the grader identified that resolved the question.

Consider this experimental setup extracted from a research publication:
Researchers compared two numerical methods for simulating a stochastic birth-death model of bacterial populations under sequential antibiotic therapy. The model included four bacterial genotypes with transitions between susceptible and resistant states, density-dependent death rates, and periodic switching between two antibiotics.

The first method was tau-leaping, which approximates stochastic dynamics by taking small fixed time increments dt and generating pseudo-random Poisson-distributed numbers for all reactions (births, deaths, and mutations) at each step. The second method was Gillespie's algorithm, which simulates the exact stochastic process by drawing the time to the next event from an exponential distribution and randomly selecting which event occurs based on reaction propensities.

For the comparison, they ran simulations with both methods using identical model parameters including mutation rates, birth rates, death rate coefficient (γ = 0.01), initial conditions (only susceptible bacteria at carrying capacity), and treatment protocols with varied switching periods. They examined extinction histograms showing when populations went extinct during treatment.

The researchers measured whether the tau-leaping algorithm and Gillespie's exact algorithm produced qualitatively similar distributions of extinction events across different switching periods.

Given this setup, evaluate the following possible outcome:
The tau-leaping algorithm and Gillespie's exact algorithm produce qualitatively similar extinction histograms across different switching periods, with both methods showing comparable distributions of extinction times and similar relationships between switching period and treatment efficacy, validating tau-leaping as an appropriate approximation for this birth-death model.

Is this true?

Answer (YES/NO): YES